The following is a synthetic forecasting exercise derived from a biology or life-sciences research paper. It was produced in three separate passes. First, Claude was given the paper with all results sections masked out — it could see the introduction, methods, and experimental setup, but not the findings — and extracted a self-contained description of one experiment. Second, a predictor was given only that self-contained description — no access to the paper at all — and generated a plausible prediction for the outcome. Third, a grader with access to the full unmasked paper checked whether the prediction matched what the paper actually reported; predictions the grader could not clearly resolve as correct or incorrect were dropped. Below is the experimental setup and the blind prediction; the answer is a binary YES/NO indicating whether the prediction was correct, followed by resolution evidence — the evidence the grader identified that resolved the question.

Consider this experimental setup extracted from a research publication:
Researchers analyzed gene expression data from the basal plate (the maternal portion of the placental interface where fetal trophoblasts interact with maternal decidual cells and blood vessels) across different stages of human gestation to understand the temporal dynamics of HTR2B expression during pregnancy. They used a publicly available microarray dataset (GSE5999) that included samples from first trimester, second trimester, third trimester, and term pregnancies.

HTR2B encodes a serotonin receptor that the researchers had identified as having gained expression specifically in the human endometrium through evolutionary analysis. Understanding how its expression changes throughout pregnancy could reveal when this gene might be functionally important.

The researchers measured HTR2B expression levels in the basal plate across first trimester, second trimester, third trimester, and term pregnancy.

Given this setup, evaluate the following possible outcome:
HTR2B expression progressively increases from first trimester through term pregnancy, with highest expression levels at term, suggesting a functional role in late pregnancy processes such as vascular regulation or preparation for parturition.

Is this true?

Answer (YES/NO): NO